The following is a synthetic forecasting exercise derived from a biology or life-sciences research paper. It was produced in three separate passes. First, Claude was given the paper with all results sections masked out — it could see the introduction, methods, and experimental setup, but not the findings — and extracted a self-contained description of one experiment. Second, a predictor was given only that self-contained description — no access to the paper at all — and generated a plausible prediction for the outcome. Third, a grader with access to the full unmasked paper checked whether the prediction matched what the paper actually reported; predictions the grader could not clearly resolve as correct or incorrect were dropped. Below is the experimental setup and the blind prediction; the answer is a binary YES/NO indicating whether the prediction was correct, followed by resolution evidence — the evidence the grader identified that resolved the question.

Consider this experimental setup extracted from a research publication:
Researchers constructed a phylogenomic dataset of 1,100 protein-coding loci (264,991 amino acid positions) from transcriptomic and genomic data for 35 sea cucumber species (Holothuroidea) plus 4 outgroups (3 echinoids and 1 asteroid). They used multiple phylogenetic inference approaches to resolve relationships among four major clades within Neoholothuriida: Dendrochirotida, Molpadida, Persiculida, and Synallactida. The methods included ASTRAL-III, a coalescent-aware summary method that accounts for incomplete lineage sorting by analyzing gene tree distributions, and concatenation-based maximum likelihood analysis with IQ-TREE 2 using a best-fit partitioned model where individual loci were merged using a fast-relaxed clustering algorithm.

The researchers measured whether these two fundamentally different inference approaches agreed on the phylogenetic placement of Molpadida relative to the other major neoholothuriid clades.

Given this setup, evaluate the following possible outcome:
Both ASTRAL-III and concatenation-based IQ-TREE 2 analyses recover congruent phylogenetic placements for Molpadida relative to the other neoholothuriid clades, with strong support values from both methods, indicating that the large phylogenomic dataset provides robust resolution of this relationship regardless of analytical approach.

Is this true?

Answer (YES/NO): NO